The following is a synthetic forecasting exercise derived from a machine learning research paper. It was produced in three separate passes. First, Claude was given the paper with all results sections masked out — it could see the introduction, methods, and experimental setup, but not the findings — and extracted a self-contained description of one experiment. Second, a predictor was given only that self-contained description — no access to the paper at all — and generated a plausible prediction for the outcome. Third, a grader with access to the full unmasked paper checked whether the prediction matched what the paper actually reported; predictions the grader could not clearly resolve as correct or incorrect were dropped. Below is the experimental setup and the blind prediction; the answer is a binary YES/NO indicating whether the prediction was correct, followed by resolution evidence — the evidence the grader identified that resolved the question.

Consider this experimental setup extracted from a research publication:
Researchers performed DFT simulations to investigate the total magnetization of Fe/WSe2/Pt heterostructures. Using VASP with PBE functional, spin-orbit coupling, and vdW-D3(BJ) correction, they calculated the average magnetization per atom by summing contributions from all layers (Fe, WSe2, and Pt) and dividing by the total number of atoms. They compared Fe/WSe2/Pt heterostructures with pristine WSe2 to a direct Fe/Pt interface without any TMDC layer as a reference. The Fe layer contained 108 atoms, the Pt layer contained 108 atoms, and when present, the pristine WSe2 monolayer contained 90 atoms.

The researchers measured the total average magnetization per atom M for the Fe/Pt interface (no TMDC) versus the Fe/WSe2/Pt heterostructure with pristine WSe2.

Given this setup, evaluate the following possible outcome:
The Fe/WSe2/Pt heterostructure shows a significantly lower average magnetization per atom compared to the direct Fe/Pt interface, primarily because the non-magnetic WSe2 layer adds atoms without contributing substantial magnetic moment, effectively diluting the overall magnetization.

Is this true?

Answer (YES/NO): NO